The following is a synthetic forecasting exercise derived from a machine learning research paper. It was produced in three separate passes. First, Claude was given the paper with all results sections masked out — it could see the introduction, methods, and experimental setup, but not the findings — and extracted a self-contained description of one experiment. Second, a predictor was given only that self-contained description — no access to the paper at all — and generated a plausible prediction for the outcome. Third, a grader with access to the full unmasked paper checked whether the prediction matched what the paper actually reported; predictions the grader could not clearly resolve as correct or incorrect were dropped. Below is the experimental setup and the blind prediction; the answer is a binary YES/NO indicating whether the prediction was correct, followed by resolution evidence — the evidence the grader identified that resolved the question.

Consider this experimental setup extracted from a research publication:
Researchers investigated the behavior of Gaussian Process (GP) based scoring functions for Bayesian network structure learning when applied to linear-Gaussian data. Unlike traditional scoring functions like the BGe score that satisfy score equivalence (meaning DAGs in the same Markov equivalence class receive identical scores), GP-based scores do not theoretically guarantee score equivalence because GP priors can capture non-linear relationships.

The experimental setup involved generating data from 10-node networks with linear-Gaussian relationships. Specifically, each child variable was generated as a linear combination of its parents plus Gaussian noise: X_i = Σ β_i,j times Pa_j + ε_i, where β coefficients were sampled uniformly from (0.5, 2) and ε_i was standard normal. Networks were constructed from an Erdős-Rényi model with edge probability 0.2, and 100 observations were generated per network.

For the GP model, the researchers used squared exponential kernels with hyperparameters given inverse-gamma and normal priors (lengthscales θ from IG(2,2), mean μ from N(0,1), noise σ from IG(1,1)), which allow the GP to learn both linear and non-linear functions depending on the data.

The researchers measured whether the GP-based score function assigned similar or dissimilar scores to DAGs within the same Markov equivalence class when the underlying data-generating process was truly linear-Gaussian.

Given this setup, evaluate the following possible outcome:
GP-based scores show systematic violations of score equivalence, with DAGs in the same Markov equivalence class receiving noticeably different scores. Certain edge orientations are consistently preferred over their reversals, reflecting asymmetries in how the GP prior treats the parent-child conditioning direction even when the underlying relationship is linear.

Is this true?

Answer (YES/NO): NO